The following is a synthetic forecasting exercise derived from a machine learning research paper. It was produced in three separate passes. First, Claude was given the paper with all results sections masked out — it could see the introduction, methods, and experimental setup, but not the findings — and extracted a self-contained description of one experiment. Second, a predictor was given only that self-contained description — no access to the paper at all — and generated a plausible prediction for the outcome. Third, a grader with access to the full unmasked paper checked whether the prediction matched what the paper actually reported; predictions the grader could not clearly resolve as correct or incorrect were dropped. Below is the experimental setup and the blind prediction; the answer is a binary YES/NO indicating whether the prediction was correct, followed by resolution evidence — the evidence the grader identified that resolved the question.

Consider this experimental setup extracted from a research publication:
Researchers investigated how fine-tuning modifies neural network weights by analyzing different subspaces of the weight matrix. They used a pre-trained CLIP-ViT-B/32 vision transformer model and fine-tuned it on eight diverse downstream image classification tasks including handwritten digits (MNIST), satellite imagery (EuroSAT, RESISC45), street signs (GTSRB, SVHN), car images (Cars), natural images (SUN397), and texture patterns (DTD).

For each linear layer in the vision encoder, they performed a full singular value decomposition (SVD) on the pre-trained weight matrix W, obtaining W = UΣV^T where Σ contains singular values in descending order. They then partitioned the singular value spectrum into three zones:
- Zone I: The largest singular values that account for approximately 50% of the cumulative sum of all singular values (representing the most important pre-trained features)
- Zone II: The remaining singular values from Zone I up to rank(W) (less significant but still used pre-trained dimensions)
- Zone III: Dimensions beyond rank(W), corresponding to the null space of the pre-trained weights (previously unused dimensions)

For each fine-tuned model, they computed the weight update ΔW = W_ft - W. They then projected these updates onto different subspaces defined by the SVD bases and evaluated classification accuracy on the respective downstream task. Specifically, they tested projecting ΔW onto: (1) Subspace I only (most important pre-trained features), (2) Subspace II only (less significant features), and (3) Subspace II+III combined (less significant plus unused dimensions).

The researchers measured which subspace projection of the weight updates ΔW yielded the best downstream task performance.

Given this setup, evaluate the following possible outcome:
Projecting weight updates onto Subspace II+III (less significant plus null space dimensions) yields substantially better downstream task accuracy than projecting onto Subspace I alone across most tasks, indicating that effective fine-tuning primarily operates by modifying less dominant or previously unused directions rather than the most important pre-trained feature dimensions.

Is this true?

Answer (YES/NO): YES